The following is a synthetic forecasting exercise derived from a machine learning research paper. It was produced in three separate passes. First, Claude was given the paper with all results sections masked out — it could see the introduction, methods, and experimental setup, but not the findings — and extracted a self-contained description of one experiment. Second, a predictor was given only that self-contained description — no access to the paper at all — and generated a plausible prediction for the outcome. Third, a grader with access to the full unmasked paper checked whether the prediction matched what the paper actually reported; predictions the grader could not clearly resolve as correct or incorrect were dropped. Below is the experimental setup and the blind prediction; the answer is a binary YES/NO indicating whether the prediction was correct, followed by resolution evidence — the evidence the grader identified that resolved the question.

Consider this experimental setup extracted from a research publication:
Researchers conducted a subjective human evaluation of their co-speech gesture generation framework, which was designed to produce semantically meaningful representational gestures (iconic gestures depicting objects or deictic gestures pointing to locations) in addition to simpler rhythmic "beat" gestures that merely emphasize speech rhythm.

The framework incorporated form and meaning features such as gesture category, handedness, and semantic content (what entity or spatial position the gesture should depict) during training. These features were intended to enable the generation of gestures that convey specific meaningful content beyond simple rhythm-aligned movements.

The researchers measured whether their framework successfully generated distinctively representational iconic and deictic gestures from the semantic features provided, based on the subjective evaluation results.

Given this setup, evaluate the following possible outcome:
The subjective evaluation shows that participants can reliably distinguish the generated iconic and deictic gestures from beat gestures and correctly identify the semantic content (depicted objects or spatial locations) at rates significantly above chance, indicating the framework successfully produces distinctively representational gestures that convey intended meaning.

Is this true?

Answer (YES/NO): NO